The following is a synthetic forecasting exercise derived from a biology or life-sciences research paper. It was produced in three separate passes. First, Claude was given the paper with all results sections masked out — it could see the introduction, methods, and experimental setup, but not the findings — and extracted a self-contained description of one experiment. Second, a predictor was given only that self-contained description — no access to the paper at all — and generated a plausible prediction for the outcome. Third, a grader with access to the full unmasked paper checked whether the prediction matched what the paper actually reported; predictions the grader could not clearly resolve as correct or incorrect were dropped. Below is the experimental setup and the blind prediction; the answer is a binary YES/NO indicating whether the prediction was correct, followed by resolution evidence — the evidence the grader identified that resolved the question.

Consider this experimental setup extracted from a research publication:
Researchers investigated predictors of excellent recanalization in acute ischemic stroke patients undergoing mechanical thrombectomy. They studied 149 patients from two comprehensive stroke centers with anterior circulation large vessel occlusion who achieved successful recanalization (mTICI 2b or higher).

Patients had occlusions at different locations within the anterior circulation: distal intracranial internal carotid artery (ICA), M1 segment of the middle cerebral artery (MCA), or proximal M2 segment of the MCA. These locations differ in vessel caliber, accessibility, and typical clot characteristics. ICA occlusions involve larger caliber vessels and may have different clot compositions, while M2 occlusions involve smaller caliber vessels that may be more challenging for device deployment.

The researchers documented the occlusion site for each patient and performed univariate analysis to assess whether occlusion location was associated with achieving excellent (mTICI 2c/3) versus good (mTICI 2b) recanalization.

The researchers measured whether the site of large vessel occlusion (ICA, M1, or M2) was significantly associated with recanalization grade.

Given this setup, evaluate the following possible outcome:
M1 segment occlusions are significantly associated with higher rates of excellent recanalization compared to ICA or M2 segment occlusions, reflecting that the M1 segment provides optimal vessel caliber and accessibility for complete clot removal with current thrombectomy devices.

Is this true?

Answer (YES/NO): NO